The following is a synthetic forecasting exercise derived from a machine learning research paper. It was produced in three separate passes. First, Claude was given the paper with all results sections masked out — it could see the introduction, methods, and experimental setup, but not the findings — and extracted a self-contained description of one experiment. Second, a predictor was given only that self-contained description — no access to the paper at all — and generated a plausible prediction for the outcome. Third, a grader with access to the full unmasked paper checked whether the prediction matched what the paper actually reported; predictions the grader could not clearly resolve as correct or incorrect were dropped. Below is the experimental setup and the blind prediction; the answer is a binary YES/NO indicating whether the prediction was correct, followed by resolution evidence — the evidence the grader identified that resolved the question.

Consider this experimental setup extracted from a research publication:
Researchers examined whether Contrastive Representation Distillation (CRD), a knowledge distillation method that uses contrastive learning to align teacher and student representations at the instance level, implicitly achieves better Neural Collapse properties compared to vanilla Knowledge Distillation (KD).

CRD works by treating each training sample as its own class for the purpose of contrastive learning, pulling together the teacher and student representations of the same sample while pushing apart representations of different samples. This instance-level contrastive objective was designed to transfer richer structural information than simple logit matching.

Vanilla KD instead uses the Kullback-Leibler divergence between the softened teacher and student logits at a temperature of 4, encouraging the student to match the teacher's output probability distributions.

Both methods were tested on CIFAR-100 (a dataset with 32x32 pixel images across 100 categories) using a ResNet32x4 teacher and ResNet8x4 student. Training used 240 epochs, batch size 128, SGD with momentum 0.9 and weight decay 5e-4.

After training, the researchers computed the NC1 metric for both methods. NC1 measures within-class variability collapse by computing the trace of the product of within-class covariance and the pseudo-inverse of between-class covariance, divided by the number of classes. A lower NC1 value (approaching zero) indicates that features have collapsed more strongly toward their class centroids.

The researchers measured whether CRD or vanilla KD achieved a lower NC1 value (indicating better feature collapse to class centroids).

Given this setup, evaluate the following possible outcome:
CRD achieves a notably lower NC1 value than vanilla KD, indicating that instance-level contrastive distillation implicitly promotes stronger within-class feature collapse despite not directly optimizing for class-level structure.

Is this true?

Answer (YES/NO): YES